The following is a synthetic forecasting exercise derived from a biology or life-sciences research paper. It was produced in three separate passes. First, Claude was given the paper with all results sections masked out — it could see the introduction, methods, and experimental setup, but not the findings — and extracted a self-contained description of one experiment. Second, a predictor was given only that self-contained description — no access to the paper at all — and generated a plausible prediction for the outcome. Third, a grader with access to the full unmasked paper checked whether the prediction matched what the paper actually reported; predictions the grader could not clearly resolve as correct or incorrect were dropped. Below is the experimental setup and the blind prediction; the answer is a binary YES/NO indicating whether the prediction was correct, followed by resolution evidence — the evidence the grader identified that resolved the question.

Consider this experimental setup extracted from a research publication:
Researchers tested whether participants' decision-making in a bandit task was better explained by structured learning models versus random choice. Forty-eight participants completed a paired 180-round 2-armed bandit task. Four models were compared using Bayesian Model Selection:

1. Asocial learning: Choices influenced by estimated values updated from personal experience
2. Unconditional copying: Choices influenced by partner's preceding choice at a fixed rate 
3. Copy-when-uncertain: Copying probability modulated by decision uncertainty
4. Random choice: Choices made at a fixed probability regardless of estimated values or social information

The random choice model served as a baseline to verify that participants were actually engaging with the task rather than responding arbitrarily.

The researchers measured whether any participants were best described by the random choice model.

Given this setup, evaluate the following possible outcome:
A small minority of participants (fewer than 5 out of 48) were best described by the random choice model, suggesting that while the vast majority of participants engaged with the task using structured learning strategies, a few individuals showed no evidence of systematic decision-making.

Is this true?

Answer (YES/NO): NO